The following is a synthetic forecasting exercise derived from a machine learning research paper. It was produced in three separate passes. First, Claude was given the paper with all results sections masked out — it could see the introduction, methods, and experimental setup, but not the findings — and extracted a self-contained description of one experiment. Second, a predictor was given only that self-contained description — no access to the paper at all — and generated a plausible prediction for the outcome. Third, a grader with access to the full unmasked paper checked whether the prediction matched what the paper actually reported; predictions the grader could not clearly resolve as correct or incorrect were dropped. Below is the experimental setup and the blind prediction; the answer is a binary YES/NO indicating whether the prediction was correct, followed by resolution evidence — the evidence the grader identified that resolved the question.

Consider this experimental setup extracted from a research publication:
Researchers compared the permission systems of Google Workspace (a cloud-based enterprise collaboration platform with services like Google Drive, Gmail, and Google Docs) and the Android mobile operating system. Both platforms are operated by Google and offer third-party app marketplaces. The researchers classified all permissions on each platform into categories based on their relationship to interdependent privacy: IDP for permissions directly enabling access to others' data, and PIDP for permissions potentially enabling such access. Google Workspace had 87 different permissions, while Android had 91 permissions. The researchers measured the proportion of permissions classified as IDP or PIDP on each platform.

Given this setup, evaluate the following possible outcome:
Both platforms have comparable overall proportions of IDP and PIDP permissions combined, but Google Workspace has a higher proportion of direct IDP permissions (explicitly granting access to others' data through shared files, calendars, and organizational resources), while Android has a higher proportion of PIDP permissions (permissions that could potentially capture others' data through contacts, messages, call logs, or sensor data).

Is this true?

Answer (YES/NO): NO